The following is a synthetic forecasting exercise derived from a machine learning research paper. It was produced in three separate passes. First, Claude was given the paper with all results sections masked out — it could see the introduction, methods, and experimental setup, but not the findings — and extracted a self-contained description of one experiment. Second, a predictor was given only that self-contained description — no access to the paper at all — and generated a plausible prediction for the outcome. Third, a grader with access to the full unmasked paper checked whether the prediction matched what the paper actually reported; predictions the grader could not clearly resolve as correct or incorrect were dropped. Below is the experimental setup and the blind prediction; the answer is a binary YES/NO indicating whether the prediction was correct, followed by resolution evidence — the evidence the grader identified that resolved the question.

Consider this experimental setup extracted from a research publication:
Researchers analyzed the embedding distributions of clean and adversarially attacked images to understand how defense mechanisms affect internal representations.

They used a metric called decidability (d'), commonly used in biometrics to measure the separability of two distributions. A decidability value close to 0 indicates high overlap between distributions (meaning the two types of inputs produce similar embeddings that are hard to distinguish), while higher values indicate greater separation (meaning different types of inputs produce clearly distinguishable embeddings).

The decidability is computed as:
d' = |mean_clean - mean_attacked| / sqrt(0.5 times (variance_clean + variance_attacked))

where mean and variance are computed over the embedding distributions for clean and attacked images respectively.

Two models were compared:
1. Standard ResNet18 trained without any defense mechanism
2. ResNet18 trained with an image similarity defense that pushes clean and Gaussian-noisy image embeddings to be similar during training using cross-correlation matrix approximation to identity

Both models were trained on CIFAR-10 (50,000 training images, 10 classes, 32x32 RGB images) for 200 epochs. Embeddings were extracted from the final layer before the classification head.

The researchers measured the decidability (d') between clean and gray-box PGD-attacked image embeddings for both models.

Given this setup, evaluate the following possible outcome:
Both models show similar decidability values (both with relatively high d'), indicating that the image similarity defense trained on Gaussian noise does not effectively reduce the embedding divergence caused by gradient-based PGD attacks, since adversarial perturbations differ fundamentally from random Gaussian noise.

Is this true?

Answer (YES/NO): NO